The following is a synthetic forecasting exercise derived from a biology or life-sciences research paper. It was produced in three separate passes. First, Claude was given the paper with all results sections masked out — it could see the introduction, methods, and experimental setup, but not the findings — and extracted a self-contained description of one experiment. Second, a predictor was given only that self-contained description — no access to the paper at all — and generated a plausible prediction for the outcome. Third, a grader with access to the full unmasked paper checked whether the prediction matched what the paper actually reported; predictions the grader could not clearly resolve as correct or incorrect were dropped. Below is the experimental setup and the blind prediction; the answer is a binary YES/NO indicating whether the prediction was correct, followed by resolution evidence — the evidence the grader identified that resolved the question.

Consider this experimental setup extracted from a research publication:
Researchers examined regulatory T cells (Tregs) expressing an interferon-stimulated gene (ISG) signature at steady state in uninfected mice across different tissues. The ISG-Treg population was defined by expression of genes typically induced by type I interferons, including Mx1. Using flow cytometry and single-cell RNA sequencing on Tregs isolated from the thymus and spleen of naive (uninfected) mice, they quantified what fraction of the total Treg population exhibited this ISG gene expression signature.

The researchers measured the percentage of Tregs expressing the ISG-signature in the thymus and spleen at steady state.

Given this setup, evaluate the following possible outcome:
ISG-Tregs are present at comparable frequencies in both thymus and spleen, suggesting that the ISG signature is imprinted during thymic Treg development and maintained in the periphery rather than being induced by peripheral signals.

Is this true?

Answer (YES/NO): YES